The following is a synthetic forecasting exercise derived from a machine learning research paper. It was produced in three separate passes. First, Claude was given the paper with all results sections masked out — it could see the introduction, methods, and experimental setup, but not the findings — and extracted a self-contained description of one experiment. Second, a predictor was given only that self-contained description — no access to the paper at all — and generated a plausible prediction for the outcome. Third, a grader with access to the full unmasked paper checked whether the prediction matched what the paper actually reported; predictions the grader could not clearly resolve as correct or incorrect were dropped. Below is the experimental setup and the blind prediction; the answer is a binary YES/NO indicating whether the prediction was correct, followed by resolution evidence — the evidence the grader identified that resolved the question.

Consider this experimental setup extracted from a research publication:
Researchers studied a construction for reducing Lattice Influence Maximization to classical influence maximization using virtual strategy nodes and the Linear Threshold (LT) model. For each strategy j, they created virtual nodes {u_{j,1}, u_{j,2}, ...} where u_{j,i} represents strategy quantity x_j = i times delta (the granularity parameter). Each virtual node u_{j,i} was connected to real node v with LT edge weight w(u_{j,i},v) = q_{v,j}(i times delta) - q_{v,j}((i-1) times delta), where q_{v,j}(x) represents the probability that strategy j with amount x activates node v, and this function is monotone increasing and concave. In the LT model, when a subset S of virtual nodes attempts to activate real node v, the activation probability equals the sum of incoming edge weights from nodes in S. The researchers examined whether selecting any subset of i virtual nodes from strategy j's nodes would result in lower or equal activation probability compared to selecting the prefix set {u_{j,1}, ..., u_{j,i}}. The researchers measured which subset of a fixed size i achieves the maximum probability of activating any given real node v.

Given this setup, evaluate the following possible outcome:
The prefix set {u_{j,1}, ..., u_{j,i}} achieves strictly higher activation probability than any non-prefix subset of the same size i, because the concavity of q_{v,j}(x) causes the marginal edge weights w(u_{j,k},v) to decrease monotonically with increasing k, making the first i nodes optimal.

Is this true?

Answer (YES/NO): NO